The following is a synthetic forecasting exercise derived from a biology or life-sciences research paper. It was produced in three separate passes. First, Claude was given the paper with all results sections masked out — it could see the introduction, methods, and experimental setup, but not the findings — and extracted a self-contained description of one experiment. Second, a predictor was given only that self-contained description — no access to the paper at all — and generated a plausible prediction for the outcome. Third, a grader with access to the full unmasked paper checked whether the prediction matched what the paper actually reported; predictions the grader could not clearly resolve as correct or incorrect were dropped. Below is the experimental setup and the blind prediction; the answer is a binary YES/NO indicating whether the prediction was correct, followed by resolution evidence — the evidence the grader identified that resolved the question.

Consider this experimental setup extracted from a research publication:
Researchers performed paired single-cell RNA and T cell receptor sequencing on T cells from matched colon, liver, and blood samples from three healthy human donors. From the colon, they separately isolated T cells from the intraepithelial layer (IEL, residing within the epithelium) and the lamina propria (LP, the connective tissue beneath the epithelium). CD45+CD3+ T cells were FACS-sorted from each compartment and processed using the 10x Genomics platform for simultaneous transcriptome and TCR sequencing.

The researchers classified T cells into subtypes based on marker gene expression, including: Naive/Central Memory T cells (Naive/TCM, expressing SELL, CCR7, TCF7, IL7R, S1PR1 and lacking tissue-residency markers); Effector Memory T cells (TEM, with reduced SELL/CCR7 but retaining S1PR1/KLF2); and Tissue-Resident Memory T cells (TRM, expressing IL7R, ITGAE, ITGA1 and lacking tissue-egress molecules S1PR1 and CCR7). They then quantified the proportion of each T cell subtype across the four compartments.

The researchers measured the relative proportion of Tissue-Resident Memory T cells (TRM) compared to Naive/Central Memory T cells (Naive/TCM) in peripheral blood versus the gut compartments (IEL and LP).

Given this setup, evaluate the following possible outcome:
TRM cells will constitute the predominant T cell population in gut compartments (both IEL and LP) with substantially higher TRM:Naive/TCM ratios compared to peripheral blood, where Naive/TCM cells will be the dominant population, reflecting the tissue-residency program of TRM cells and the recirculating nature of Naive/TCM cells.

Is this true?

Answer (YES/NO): YES